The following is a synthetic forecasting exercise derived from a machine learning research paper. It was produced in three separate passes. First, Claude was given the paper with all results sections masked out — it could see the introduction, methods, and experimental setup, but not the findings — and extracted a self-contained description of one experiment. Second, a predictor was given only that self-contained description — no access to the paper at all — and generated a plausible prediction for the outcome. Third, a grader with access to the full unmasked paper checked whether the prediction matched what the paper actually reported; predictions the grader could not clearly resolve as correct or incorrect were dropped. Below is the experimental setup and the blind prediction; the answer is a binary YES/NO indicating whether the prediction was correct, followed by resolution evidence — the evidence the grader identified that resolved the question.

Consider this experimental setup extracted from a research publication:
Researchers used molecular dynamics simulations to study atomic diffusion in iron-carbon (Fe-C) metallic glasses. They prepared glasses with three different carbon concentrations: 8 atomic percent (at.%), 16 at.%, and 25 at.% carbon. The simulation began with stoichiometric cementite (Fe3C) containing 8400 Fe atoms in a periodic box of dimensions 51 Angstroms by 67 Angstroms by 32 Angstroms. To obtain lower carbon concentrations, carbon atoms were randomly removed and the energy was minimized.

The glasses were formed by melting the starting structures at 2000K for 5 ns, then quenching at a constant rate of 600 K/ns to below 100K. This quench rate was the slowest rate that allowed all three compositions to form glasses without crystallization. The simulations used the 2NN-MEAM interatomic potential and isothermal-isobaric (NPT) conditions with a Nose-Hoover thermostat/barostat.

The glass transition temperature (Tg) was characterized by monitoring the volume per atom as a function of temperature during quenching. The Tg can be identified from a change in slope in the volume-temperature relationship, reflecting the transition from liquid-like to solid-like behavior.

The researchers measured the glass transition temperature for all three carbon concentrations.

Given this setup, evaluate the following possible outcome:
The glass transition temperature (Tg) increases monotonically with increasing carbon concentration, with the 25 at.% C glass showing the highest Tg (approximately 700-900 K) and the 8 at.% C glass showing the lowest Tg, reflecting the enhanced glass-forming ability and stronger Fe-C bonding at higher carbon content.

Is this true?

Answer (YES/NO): NO